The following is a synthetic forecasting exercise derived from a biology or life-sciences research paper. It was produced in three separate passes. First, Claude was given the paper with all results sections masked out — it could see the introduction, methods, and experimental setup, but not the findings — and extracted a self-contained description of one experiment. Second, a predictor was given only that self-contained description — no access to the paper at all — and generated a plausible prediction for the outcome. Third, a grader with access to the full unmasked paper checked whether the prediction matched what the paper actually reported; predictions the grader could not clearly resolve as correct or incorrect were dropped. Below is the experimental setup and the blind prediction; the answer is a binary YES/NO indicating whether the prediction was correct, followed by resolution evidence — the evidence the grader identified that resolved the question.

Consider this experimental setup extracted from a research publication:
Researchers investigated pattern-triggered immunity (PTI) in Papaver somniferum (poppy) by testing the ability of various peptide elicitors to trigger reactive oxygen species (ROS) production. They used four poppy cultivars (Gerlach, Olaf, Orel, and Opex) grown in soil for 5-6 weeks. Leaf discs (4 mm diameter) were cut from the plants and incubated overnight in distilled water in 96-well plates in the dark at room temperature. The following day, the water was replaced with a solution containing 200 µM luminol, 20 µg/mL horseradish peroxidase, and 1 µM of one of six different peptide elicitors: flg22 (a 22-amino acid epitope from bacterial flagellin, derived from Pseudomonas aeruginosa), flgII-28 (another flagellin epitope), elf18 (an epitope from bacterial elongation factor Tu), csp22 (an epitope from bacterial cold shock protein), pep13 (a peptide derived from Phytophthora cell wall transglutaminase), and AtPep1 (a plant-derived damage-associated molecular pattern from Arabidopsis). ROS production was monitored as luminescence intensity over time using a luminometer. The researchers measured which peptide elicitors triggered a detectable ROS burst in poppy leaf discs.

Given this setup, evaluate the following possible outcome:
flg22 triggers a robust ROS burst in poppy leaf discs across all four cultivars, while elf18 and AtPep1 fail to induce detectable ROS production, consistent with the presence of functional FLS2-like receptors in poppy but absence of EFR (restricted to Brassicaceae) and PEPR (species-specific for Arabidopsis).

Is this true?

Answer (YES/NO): NO